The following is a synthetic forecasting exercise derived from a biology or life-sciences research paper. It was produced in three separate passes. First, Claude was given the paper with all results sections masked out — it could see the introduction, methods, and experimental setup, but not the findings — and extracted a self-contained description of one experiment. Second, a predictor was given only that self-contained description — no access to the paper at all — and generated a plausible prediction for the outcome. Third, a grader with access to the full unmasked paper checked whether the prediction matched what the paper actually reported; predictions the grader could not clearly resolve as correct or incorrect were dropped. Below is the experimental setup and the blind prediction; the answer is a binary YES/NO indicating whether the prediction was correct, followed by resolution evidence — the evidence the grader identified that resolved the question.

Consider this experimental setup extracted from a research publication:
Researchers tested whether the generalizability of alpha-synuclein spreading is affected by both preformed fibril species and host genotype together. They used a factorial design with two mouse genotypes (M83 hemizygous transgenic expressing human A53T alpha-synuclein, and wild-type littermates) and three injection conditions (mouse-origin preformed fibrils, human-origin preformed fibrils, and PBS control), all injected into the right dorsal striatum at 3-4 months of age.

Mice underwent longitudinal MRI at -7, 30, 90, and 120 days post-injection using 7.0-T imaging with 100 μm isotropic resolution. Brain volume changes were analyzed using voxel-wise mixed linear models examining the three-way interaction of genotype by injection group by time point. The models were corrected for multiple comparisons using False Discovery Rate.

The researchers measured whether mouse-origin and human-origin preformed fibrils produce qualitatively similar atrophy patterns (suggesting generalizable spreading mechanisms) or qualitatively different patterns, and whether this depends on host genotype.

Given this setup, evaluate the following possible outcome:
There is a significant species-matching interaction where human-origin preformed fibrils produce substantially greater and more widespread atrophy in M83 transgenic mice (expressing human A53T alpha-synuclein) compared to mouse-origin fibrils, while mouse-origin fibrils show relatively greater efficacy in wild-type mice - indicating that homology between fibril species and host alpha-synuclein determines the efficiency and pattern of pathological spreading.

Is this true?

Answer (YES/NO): NO